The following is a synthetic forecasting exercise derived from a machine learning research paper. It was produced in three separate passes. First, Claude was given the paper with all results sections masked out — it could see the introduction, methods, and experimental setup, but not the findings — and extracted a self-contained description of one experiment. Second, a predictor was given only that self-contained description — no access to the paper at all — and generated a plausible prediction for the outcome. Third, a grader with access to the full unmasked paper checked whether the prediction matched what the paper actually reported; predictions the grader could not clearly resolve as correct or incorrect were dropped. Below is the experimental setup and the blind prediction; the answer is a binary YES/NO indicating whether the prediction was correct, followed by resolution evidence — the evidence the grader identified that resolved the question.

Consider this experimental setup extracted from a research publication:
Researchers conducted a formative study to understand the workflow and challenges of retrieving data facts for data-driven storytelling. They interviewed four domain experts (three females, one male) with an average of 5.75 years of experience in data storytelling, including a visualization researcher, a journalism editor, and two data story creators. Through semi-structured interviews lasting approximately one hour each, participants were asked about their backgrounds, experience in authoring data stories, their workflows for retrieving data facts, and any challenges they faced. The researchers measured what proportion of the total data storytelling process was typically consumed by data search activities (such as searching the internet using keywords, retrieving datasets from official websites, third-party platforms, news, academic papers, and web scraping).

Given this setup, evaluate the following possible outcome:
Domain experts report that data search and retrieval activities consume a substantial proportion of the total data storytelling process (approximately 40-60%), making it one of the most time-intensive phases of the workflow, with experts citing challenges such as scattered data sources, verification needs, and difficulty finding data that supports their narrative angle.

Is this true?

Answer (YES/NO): NO